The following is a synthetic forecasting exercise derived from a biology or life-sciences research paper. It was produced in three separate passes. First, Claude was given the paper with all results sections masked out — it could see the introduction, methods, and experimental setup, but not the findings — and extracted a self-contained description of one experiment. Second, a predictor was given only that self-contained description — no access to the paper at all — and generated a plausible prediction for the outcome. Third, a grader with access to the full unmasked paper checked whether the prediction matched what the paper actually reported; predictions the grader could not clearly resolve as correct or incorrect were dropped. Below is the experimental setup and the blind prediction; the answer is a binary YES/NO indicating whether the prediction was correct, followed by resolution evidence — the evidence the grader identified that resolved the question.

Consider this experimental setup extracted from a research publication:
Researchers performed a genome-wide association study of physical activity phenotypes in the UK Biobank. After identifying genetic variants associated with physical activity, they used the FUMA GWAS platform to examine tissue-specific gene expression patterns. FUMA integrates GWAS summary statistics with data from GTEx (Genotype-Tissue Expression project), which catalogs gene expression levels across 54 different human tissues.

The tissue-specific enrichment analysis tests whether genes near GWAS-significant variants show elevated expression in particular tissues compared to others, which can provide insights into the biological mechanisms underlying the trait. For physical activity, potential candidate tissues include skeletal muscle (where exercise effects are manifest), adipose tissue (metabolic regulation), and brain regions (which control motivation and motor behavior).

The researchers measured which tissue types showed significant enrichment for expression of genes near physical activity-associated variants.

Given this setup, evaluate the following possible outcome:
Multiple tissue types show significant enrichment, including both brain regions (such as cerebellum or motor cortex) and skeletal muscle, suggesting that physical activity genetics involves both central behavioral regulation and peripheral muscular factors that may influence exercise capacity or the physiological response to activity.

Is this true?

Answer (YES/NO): NO